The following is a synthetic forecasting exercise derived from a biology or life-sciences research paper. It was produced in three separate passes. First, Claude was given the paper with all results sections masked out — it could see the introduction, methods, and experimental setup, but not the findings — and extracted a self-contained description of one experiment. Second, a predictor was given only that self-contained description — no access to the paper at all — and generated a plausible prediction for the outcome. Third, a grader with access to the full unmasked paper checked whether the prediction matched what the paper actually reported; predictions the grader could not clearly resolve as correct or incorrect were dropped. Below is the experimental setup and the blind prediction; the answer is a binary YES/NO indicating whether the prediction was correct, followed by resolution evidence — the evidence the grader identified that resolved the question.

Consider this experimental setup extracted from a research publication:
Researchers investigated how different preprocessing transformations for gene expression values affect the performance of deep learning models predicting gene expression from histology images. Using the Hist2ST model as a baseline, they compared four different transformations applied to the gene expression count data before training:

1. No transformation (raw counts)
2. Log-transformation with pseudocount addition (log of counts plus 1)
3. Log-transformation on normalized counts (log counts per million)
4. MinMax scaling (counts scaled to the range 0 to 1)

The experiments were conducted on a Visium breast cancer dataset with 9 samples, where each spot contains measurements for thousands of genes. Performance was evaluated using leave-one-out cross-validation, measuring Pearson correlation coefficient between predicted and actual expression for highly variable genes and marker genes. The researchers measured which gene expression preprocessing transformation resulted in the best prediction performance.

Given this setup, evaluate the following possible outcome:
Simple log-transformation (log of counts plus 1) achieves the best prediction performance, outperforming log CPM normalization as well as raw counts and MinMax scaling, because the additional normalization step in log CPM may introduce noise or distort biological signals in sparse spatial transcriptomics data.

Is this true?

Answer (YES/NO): NO